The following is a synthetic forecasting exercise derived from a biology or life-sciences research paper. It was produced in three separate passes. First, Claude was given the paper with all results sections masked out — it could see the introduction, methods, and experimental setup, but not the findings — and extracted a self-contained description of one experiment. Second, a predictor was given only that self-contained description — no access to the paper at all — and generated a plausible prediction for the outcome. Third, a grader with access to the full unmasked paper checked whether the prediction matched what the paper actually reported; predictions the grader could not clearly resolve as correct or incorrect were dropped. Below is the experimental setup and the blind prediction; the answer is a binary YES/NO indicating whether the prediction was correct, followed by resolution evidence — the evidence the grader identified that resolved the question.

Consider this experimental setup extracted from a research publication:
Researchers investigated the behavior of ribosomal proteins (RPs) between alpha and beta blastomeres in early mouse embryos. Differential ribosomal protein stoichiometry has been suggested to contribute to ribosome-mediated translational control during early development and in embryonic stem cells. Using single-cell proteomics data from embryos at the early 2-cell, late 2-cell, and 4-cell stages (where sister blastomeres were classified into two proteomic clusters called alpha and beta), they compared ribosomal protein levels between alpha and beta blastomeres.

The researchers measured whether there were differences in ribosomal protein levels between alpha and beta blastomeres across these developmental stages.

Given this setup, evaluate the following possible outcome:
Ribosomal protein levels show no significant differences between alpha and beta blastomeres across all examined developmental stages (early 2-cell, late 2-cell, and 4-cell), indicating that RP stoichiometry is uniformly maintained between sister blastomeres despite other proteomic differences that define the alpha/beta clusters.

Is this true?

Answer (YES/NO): NO